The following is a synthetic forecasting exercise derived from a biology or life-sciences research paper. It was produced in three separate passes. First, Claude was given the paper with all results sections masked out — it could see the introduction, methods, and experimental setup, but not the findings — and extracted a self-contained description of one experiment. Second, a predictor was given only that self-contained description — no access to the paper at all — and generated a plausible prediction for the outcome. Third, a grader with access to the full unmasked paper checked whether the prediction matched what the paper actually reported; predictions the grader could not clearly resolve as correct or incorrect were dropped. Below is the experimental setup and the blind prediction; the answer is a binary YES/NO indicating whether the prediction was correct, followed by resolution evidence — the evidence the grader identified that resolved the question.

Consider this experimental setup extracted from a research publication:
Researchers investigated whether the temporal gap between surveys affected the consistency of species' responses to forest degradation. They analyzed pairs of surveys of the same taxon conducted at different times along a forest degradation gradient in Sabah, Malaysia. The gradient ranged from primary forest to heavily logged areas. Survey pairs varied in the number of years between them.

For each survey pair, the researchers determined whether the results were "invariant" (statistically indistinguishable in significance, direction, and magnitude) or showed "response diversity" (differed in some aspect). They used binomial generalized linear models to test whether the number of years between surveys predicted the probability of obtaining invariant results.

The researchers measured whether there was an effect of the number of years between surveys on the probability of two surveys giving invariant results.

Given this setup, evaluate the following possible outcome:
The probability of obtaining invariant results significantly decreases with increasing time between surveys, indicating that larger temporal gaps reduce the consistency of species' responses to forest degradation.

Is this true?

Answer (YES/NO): NO